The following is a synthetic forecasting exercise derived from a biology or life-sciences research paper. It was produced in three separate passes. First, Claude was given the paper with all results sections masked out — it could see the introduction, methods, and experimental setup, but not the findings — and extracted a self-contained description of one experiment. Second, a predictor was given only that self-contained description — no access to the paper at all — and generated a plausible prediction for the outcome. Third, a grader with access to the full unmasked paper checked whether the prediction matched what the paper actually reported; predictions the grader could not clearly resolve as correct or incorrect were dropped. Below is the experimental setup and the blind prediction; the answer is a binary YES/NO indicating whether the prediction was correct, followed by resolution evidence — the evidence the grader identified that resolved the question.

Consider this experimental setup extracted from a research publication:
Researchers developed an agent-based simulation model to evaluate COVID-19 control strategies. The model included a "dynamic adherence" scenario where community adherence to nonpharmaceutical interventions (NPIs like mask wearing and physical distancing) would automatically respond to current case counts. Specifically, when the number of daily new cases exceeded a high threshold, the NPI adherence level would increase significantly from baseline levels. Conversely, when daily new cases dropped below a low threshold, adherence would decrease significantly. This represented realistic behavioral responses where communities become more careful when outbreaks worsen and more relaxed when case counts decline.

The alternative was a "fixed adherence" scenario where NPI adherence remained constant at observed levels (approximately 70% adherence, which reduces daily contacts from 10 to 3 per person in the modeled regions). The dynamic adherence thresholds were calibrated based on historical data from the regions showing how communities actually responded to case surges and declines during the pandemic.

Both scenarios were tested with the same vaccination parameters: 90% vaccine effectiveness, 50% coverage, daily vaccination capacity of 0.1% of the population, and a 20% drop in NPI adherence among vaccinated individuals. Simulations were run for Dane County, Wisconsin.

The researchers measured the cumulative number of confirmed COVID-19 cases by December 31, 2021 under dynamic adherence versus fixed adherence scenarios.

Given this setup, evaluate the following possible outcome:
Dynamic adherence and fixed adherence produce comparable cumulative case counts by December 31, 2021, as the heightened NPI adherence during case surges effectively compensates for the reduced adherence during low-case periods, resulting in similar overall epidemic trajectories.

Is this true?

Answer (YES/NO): NO